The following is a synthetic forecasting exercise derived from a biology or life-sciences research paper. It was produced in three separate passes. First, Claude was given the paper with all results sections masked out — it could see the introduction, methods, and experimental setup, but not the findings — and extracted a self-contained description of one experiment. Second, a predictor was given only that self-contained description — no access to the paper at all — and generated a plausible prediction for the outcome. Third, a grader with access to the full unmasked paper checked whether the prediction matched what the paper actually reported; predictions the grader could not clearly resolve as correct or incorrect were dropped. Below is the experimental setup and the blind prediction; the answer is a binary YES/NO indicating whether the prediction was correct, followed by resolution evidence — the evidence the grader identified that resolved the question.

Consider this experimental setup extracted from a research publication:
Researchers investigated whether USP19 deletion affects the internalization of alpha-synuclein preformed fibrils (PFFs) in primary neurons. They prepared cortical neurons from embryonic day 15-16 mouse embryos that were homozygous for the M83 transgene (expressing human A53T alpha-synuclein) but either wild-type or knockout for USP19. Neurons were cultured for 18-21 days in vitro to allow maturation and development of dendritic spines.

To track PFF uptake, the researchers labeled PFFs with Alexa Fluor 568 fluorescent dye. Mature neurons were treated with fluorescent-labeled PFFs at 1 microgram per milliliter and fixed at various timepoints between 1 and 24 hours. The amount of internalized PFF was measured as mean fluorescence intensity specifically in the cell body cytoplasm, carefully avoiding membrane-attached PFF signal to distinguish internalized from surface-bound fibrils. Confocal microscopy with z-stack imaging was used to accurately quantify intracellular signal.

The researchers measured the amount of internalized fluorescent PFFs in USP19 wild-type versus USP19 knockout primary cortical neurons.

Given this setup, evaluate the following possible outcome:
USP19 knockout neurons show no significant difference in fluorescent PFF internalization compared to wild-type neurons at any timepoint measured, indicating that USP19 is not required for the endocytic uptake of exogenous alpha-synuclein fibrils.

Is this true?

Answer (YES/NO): YES